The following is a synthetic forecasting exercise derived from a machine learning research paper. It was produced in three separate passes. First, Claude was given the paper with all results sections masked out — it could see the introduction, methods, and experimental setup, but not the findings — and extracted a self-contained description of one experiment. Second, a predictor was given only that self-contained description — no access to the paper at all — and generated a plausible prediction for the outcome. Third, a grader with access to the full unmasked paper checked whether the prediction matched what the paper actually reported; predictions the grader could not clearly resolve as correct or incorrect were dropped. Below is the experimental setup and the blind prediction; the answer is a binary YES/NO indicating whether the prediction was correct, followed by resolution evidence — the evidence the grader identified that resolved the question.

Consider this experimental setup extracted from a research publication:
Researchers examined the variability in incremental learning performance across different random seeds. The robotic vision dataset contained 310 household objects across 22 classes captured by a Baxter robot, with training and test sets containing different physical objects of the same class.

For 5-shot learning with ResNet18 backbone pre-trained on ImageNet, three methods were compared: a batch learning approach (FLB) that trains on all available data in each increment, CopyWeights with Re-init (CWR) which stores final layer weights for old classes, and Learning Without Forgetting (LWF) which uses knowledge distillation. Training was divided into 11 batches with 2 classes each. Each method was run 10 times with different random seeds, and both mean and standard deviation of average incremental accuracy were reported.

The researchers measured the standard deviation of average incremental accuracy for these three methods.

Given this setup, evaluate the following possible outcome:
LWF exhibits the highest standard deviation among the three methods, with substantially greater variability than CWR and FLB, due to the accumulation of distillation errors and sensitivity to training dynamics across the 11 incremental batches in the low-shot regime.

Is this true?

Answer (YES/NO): NO